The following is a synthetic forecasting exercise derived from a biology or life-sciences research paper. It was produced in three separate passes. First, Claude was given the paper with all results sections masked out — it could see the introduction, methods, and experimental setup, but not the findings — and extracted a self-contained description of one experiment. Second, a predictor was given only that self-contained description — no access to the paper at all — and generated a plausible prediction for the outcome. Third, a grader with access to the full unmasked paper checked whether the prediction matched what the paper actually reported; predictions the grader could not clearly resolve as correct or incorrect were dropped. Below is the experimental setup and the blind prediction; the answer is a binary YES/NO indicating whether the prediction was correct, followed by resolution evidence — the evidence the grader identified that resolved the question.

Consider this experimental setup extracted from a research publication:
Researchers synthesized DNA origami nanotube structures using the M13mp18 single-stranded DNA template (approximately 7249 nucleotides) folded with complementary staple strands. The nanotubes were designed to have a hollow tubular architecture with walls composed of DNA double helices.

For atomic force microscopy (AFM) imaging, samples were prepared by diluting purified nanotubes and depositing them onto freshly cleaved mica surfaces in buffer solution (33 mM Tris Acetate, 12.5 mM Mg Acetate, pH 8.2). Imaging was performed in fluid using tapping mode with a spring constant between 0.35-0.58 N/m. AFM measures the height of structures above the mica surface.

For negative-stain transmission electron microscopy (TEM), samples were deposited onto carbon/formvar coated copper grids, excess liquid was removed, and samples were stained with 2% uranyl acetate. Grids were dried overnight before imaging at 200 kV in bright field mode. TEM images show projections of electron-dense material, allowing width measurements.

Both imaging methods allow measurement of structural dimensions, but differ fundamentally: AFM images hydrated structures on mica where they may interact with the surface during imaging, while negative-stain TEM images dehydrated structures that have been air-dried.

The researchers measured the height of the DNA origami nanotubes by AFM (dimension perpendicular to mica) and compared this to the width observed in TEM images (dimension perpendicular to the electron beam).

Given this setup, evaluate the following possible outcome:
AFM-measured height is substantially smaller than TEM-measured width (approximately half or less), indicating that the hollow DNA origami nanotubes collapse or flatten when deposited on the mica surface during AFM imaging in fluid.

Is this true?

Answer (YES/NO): YES